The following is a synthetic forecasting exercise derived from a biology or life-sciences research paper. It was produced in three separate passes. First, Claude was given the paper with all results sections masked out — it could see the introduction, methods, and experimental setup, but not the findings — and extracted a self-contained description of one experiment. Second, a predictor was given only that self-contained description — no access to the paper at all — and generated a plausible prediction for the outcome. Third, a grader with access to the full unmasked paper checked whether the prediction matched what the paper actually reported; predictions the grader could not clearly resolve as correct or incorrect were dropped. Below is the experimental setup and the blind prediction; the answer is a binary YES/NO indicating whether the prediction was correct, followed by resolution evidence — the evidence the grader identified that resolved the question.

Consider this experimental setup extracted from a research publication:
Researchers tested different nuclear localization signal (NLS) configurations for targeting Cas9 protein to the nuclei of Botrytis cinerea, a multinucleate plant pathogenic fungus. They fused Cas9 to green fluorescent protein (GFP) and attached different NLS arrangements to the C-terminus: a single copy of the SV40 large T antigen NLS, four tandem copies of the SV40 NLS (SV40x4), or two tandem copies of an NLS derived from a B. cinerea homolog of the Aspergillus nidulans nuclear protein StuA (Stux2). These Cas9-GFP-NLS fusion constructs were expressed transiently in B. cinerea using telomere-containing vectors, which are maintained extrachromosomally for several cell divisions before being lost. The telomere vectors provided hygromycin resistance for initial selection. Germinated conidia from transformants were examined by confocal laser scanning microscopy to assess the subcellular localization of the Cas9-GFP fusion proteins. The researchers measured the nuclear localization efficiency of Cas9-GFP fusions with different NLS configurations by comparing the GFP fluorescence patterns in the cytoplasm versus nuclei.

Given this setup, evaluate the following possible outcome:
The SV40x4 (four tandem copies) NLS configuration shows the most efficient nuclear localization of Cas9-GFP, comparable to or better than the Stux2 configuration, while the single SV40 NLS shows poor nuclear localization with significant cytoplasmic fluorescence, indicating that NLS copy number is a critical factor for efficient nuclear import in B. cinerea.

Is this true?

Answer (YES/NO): YES